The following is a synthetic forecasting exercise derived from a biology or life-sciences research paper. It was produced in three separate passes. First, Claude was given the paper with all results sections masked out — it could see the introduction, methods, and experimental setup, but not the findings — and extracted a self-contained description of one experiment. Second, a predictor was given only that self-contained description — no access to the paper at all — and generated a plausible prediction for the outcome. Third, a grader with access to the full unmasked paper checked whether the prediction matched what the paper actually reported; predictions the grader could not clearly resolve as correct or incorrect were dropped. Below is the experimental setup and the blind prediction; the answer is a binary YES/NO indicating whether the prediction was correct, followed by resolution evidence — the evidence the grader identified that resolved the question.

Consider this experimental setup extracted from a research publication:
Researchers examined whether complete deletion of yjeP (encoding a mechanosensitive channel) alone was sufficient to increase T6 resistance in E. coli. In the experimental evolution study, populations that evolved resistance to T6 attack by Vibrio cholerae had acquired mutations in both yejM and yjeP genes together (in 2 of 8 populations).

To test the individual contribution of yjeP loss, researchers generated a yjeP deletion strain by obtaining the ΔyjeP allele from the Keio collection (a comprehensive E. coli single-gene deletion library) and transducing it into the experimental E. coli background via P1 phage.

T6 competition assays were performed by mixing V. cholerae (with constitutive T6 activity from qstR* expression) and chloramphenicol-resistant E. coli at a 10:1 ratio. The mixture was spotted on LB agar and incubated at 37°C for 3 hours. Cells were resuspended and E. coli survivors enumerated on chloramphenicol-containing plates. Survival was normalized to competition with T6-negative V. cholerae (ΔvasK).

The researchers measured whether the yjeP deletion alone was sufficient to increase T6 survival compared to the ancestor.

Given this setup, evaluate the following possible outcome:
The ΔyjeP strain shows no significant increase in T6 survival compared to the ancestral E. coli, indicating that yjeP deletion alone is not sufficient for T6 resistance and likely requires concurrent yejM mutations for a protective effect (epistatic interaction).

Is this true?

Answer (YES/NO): YES